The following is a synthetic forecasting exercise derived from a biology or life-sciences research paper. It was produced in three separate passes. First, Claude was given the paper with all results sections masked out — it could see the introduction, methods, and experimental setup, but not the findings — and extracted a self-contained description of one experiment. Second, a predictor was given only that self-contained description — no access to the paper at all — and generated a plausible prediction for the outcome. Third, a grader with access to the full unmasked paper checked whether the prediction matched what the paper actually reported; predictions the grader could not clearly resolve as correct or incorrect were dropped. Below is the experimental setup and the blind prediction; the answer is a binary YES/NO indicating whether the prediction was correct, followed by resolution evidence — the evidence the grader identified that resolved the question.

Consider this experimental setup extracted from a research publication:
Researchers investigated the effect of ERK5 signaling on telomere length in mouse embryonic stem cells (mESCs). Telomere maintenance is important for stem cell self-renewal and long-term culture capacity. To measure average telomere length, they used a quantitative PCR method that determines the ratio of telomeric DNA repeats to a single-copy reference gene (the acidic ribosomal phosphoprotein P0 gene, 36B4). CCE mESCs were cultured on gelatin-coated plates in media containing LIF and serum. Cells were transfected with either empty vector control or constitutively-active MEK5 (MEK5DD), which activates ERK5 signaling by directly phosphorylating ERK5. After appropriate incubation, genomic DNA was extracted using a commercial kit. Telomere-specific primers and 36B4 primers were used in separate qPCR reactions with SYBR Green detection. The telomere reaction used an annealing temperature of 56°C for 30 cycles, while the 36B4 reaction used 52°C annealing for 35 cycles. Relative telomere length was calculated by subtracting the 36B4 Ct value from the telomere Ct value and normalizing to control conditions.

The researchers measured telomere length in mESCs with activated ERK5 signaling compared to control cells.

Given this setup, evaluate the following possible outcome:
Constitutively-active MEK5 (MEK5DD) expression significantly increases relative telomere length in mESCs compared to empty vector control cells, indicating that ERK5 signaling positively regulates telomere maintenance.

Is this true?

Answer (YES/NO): YES